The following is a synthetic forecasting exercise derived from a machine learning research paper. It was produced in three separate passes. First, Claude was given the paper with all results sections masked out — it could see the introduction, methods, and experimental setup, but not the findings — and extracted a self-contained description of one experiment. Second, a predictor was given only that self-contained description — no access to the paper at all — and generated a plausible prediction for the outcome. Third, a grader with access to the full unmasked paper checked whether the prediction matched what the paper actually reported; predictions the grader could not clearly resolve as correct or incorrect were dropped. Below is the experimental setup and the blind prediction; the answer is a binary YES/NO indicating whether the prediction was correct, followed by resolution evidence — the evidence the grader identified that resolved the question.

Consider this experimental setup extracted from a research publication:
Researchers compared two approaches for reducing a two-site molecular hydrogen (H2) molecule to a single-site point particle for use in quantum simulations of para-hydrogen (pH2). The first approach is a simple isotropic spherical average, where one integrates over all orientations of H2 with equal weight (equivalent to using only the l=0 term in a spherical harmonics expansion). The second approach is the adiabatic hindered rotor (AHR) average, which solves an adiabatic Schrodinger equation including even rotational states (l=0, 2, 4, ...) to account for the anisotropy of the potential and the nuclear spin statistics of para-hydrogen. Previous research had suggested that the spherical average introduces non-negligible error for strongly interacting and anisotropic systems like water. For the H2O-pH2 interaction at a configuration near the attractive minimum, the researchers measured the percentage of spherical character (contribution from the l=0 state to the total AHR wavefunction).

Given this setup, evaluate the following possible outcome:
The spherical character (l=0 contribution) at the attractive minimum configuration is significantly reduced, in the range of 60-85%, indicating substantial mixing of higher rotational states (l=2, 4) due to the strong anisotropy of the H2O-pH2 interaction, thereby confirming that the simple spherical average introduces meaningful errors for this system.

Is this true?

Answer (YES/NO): NO